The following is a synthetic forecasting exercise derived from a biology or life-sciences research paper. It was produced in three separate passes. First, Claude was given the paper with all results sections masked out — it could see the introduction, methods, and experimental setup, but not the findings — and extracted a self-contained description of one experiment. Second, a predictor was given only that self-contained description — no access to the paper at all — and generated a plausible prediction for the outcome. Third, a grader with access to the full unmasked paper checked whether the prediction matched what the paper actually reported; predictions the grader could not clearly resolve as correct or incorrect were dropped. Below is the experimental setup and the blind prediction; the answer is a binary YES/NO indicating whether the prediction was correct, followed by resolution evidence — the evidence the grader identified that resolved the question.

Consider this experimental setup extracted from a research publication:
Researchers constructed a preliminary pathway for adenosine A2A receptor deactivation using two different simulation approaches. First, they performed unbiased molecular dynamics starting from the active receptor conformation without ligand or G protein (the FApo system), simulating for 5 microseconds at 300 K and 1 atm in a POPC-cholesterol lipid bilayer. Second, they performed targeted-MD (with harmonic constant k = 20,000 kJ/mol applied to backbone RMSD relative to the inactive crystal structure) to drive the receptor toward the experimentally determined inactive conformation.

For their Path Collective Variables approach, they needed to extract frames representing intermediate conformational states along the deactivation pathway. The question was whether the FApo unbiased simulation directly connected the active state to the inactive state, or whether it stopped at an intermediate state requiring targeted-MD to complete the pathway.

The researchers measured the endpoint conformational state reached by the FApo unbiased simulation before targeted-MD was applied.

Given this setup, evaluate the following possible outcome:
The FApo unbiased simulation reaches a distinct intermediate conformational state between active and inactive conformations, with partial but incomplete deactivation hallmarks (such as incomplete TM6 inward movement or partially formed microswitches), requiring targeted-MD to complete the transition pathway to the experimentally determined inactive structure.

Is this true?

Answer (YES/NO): YES